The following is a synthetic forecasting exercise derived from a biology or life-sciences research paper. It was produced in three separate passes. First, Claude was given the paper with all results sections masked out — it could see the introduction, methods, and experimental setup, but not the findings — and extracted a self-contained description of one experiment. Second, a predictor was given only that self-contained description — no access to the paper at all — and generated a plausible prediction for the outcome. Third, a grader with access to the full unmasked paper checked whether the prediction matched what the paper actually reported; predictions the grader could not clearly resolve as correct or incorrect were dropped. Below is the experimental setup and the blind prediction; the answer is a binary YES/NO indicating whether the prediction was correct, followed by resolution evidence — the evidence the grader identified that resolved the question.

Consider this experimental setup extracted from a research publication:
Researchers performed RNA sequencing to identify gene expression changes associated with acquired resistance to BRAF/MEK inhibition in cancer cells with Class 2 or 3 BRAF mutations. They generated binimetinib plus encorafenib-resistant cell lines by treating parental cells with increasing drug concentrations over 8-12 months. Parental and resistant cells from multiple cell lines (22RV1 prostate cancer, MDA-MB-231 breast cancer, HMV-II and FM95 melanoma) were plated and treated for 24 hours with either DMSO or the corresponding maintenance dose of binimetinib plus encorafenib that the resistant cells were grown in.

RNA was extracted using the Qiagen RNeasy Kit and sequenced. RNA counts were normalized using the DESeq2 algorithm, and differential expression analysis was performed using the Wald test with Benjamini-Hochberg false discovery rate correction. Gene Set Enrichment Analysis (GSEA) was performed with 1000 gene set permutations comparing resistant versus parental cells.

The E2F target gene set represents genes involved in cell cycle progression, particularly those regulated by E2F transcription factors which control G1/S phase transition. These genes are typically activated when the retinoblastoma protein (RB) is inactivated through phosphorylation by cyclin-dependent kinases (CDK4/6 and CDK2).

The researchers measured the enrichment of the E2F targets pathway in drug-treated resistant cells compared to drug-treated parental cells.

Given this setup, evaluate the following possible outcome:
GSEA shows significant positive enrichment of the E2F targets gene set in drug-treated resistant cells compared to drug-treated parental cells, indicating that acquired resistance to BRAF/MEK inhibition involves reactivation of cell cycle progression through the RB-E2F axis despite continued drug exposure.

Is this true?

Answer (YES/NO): YES